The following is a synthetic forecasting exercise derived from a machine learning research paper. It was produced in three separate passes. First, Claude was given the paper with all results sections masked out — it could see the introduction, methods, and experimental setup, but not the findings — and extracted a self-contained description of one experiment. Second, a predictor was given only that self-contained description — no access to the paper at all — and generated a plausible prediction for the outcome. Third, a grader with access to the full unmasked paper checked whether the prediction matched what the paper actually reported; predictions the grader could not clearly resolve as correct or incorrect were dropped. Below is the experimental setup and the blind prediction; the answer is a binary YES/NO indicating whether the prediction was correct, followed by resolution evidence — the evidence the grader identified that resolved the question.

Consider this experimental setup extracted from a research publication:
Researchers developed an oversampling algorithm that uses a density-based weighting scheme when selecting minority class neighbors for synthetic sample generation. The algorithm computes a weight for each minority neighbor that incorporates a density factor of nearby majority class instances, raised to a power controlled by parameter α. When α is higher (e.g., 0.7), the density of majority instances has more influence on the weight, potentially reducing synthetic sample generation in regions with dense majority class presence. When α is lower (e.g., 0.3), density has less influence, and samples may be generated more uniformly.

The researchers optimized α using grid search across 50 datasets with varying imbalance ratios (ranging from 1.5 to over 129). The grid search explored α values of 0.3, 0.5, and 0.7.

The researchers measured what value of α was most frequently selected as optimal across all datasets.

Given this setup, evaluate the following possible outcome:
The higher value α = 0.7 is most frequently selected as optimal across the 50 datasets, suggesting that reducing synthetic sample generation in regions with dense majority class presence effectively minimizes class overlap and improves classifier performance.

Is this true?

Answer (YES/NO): NO